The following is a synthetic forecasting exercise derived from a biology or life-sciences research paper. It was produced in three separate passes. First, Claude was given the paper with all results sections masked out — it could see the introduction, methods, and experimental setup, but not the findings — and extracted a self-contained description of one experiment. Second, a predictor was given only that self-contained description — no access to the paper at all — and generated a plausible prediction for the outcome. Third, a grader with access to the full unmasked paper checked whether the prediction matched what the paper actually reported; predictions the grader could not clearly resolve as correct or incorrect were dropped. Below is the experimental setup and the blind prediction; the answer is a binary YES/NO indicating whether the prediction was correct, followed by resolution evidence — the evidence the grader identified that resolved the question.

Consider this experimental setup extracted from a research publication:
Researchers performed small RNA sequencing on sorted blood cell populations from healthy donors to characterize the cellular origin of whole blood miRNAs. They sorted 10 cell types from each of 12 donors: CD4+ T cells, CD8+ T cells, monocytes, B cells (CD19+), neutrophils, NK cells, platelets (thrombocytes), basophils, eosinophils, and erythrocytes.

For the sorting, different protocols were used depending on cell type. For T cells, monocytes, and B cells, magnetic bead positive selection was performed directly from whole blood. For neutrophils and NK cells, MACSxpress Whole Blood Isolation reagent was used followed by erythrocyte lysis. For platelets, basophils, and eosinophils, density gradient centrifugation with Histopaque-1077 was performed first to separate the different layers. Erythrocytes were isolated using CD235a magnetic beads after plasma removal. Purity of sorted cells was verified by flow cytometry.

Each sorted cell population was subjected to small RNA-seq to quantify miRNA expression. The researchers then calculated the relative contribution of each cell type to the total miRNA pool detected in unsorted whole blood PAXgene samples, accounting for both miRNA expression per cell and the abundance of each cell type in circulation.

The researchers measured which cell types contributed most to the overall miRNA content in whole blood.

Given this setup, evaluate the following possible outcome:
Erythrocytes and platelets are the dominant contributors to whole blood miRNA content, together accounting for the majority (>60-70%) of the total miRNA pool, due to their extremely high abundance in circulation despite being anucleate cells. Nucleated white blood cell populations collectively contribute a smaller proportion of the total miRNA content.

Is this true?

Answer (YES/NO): YES